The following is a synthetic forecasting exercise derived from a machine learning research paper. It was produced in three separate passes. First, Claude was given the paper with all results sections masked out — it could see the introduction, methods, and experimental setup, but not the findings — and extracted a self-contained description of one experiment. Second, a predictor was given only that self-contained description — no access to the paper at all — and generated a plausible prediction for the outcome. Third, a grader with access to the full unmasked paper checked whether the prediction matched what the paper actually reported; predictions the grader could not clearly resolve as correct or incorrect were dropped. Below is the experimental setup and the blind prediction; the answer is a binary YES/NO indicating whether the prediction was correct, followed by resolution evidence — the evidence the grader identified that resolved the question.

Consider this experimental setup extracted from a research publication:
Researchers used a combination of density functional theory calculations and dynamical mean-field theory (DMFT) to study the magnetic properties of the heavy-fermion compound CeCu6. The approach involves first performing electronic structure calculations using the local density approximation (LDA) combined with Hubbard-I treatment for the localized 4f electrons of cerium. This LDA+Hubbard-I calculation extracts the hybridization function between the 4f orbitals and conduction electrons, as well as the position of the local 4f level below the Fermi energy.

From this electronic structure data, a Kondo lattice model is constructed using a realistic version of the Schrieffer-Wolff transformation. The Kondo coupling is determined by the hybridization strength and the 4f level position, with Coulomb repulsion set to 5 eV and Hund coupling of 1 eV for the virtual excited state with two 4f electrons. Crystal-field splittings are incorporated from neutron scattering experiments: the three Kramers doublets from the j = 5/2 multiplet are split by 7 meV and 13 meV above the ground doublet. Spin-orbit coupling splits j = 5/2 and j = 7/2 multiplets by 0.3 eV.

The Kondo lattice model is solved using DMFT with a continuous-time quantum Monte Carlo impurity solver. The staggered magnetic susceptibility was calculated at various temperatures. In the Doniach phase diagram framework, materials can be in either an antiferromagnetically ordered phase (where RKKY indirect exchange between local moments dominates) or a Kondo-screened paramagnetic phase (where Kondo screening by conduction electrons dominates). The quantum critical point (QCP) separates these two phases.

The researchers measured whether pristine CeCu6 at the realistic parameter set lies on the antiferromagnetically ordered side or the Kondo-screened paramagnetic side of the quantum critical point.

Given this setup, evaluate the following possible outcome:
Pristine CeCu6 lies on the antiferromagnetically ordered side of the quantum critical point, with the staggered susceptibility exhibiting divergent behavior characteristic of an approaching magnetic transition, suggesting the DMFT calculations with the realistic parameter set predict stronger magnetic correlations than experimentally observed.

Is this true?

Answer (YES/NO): NO